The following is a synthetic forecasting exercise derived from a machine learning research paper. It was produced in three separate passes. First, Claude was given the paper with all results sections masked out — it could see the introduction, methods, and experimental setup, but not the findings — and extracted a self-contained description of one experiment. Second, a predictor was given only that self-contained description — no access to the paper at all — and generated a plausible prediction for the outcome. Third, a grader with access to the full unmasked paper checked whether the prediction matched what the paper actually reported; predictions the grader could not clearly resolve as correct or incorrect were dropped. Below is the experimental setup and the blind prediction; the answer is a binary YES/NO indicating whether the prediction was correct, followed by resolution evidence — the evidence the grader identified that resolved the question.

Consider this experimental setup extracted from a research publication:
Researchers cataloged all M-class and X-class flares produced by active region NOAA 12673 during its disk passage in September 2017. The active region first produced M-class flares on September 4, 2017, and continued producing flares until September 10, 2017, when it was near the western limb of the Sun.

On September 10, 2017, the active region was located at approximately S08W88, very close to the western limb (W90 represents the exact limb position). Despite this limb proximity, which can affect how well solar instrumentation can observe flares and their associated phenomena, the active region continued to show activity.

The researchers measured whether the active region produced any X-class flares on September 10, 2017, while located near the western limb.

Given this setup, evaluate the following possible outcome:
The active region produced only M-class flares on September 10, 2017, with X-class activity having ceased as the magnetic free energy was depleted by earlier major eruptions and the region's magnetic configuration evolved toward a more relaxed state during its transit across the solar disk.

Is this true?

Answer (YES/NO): NO